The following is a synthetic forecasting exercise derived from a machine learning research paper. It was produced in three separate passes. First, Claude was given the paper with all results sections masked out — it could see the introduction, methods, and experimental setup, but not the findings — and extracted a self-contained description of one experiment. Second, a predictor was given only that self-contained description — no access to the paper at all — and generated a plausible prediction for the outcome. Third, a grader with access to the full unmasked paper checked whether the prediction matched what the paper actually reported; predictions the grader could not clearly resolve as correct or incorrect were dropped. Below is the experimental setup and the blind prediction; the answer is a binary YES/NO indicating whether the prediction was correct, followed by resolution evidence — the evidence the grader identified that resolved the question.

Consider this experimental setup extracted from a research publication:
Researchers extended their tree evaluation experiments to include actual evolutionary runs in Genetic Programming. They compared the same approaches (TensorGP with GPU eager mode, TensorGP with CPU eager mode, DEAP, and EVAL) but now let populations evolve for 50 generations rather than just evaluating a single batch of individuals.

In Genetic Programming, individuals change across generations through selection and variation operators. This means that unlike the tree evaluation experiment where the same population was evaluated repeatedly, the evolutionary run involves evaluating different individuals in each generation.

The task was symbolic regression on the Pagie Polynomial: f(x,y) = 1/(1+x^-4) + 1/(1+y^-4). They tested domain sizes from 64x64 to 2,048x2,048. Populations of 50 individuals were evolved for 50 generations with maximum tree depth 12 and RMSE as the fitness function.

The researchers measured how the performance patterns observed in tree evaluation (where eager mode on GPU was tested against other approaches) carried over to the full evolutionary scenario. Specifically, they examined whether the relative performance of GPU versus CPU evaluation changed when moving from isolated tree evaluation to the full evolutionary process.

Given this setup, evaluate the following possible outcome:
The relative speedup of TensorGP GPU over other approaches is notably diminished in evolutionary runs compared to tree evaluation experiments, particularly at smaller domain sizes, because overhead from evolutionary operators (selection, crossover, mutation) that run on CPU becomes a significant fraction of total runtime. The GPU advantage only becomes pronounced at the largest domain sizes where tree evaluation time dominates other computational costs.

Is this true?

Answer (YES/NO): NO